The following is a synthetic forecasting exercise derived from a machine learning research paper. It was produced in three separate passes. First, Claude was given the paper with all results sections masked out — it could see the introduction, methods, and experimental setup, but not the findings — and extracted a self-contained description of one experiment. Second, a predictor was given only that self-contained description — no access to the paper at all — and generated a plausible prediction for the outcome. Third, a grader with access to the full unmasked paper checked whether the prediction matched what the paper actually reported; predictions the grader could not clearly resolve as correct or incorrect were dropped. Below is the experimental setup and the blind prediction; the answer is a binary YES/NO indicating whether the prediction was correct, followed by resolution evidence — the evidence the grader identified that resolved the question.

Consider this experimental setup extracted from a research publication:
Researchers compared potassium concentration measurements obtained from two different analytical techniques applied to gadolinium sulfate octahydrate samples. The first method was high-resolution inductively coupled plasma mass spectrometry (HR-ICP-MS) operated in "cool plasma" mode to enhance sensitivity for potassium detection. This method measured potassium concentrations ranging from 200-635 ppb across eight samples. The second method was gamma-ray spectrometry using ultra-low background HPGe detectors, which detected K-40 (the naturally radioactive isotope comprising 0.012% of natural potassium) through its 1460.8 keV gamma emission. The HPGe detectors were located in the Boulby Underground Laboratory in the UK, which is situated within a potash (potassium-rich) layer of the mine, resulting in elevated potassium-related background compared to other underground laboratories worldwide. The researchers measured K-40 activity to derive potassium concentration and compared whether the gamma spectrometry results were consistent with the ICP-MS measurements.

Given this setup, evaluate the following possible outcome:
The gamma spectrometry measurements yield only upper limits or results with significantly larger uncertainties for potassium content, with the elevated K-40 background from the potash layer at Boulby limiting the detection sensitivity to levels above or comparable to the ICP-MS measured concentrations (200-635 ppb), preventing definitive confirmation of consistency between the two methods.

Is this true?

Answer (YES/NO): NO